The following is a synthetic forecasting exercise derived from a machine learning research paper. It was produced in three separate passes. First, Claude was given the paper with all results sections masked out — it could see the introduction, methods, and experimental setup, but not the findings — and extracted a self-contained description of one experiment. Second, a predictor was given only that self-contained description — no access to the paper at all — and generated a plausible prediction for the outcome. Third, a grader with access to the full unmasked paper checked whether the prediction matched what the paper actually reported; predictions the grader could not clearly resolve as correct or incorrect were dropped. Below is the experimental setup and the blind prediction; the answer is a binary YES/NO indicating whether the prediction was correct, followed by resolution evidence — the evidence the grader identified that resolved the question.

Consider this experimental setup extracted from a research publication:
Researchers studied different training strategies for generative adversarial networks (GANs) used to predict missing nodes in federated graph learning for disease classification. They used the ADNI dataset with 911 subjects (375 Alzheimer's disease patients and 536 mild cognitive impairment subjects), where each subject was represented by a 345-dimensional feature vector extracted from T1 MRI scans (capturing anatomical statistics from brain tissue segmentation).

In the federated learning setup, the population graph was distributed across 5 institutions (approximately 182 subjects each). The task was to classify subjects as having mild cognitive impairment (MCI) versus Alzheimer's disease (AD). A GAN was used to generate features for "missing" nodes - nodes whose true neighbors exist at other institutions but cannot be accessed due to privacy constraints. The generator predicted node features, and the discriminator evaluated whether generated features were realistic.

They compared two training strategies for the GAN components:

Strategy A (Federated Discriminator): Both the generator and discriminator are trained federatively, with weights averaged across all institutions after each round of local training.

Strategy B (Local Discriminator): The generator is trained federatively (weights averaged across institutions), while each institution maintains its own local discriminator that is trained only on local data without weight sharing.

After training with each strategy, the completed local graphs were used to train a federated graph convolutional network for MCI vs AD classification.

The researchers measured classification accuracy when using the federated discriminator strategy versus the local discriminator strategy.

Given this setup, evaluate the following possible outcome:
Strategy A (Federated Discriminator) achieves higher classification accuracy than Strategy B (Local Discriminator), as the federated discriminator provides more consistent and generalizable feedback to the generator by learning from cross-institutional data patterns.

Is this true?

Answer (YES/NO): NO